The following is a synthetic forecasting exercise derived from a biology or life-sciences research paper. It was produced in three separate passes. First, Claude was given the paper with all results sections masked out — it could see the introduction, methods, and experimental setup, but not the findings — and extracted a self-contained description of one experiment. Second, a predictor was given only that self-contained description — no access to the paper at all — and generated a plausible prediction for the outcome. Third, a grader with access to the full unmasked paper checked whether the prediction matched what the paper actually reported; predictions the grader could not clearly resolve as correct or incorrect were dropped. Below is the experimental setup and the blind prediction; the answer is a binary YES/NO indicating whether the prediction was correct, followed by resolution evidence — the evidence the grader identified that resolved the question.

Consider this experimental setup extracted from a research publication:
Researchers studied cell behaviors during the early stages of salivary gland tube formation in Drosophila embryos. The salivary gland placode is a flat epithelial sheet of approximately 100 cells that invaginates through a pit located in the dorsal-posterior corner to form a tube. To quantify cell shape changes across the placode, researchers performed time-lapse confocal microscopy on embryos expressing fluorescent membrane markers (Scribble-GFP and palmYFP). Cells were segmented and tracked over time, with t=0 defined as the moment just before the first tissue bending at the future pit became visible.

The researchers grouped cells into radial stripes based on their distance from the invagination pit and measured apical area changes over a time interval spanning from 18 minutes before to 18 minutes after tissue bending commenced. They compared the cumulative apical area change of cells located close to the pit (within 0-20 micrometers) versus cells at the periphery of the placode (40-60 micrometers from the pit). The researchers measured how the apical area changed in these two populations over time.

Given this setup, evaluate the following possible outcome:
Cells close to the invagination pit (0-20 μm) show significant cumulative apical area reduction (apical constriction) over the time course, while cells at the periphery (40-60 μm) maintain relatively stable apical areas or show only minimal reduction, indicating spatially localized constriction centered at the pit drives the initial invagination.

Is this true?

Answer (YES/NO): YES